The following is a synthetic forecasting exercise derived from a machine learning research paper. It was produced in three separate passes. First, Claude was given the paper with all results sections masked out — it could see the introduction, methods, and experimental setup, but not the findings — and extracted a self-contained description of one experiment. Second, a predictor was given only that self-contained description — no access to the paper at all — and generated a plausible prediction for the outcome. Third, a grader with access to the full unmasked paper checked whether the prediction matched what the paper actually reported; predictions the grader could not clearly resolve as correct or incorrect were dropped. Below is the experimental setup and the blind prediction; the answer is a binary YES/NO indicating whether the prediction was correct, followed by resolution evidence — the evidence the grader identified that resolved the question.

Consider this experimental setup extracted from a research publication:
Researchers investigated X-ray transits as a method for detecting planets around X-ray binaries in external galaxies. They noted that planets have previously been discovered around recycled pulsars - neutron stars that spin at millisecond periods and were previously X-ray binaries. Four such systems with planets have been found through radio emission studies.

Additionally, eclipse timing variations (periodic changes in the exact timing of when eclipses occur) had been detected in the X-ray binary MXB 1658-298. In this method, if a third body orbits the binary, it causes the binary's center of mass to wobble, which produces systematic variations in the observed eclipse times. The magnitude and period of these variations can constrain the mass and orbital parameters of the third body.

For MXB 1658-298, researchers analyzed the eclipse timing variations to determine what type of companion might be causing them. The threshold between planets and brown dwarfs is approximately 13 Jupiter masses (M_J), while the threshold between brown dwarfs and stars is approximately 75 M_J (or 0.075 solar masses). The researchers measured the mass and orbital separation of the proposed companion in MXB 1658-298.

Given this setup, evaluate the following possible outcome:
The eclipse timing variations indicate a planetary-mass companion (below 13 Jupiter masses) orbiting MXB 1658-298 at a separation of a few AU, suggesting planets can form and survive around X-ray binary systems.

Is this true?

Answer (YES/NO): NO